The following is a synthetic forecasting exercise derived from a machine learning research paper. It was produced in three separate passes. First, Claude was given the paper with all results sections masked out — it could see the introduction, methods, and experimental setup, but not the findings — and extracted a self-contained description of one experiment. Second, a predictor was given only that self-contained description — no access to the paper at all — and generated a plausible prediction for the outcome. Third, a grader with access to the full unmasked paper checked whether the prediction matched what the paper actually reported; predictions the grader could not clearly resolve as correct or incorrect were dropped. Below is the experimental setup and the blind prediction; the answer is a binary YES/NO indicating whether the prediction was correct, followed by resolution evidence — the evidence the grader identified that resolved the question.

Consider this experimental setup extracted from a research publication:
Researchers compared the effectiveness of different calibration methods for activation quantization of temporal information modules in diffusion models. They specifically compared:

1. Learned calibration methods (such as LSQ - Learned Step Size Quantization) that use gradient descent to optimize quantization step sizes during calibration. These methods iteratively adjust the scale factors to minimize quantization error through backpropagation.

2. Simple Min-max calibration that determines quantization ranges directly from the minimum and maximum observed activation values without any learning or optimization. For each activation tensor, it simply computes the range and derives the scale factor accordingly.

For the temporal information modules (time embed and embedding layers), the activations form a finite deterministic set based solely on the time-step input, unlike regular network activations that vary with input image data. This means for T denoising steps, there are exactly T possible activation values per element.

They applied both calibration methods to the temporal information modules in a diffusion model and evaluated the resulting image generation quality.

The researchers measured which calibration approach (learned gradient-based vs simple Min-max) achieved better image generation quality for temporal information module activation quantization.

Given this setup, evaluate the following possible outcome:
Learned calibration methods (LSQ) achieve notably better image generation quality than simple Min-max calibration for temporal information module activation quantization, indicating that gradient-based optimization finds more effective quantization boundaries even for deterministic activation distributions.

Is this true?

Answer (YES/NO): NO